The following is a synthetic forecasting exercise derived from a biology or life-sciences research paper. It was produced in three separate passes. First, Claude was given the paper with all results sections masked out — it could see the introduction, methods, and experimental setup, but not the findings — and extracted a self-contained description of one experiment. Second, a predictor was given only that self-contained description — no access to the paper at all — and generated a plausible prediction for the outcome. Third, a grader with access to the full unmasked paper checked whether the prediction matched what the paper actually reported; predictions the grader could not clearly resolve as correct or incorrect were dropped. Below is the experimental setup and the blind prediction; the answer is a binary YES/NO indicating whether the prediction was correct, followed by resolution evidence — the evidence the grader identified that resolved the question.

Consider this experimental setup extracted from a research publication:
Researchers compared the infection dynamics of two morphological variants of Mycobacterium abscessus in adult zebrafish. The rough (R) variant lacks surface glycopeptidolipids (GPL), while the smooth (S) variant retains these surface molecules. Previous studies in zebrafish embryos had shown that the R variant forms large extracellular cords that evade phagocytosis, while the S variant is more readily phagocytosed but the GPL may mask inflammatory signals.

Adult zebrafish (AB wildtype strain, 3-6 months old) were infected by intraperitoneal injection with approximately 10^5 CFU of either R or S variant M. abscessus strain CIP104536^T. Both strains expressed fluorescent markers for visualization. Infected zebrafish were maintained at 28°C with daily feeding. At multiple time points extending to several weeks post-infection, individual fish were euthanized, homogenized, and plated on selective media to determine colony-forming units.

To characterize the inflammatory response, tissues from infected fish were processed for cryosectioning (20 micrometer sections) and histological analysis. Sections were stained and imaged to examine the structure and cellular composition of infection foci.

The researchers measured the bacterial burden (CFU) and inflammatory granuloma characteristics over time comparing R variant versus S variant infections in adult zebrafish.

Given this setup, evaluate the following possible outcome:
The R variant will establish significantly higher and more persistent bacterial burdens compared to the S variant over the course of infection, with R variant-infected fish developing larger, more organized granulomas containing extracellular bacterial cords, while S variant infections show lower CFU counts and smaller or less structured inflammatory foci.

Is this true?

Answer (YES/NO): NO